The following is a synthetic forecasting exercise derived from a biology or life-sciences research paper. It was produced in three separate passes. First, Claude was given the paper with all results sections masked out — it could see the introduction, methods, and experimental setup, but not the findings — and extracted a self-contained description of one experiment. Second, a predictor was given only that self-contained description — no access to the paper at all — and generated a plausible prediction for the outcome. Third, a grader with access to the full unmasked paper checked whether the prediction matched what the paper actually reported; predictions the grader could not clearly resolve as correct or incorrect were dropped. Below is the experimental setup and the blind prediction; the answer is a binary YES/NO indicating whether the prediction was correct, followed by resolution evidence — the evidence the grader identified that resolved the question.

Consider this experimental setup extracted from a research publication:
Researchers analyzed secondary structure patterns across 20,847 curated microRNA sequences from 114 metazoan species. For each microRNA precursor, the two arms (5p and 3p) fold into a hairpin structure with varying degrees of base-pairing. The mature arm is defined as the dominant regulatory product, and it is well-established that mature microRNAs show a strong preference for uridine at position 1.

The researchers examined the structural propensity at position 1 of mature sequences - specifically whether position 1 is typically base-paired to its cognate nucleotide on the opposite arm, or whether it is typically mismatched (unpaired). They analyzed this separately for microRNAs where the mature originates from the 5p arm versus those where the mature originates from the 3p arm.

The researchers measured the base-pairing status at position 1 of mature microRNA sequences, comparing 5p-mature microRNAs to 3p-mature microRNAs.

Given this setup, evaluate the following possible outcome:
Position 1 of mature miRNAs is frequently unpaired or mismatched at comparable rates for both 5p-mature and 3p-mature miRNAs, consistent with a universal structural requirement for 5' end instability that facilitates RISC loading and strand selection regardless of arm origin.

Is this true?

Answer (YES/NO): NO